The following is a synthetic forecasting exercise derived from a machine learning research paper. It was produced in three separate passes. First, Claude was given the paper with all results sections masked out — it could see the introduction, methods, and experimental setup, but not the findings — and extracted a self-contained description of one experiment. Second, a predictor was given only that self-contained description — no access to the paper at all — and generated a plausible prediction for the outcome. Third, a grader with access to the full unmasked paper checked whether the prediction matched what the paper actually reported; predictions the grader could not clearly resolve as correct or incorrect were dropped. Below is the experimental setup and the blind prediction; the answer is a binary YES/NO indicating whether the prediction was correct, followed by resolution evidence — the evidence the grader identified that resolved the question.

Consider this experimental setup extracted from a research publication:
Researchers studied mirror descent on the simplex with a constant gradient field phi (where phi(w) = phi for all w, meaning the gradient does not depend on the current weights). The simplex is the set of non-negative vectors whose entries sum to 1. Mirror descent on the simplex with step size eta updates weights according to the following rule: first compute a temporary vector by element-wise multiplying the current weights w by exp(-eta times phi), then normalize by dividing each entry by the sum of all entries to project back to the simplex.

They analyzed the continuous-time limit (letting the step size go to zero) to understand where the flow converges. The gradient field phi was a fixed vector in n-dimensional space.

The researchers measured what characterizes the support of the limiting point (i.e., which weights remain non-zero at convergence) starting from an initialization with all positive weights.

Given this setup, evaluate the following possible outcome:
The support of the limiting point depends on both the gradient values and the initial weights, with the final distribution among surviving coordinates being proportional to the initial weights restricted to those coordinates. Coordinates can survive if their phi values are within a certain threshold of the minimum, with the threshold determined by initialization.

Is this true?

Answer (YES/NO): NO